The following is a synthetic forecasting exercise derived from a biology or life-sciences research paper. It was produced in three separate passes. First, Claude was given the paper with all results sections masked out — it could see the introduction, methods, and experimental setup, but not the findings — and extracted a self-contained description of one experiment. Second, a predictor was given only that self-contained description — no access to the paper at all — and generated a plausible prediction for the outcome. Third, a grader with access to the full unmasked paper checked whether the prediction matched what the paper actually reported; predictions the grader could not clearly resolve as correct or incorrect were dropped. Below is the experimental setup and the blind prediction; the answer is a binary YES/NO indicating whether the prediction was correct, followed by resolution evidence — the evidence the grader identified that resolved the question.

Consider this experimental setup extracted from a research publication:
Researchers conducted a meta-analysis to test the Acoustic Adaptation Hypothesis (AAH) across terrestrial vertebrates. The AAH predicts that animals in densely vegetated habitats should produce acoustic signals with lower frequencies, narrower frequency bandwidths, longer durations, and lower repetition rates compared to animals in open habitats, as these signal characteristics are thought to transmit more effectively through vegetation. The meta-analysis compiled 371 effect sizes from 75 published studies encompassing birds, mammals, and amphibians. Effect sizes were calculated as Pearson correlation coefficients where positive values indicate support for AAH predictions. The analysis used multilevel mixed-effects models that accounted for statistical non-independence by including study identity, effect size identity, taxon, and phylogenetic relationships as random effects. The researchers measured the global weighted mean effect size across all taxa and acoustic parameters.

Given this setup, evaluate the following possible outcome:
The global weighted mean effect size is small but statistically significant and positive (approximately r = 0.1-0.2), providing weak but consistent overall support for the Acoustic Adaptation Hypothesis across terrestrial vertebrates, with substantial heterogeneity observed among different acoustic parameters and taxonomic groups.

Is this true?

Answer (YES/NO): NO